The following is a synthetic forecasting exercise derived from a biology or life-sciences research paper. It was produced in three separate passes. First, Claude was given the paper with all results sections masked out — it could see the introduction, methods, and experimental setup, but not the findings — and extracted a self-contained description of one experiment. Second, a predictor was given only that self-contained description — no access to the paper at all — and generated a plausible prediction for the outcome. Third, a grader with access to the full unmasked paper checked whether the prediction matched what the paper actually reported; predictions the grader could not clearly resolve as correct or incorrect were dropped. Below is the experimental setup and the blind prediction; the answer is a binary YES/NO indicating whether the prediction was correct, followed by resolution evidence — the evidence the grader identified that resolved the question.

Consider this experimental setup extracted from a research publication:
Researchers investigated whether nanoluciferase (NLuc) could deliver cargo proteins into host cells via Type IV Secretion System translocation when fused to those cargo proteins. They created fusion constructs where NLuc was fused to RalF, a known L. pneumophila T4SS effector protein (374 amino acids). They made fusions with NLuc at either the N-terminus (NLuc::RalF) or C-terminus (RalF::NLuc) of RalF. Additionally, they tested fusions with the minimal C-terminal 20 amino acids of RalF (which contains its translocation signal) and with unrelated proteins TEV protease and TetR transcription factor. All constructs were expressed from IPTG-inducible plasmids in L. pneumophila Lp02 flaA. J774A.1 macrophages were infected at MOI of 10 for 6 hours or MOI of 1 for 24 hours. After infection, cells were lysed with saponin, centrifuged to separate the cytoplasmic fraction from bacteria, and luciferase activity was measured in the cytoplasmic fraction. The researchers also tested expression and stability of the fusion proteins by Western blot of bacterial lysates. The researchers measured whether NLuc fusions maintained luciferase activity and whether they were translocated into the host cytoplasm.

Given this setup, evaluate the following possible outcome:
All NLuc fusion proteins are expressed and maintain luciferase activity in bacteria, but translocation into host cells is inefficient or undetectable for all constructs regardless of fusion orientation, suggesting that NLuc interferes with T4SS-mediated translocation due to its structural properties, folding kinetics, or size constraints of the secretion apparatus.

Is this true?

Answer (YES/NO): NO